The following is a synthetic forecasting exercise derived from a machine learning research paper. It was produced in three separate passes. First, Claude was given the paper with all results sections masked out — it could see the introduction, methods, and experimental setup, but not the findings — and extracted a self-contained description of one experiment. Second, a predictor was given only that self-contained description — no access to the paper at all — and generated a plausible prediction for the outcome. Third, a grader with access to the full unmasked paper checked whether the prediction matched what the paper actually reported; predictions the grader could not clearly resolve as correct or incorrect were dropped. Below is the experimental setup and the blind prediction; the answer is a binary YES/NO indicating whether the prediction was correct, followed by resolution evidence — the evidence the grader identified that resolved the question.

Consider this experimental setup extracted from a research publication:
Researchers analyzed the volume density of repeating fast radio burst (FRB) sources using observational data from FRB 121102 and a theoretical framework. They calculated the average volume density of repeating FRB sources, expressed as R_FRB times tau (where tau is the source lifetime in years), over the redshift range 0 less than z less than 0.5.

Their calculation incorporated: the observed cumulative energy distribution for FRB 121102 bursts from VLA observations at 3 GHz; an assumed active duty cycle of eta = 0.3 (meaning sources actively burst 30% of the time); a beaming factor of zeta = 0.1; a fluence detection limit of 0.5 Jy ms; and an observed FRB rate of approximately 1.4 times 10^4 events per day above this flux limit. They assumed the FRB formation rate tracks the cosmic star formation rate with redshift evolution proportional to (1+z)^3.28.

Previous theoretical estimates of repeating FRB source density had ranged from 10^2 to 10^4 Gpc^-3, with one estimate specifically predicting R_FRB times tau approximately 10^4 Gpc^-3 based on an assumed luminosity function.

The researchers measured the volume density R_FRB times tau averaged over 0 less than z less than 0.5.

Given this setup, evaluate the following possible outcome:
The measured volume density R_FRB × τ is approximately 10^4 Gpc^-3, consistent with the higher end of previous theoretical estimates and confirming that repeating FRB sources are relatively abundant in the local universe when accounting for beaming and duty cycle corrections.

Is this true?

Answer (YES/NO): NO